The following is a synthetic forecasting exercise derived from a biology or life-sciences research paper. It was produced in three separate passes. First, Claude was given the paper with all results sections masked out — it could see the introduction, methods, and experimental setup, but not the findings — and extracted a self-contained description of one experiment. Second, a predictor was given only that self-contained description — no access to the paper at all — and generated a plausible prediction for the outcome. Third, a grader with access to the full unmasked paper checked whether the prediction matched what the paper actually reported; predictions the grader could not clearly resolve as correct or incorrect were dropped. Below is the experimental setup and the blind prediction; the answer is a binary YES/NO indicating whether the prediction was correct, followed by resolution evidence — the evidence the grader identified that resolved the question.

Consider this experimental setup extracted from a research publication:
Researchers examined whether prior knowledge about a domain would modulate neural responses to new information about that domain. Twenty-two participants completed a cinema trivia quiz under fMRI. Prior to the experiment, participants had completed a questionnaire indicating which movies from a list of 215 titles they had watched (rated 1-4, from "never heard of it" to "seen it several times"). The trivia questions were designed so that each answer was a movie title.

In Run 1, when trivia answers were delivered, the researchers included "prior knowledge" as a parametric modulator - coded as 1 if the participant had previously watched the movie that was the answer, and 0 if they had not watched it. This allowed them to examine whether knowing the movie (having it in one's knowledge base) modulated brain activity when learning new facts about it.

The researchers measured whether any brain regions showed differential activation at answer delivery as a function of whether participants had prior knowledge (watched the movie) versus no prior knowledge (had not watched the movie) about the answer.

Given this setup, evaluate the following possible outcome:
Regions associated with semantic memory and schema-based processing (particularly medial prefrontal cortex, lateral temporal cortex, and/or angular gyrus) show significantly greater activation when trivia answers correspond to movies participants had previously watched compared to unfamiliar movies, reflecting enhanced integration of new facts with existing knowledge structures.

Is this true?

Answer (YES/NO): YES